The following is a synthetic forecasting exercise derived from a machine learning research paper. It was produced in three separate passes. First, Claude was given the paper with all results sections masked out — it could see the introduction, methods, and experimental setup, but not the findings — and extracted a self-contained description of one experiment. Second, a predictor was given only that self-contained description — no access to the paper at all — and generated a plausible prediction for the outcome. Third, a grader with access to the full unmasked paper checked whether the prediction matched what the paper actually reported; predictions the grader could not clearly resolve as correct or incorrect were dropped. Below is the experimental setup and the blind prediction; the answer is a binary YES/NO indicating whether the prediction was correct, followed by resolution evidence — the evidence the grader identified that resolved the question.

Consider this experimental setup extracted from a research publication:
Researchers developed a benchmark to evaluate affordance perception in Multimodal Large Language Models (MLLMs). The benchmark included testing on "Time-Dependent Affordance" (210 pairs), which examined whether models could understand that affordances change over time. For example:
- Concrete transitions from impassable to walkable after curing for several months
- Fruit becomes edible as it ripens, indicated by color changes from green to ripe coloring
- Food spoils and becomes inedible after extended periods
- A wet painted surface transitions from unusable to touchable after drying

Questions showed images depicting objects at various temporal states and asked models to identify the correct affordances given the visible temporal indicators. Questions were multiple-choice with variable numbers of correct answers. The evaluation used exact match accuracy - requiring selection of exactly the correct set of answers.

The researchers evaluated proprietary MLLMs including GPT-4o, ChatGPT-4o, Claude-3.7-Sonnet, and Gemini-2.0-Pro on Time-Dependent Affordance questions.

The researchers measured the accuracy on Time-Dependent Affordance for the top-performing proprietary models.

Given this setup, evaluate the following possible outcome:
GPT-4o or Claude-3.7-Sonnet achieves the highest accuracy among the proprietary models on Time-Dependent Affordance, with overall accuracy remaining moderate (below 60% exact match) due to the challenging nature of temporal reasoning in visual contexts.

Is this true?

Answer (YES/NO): NO